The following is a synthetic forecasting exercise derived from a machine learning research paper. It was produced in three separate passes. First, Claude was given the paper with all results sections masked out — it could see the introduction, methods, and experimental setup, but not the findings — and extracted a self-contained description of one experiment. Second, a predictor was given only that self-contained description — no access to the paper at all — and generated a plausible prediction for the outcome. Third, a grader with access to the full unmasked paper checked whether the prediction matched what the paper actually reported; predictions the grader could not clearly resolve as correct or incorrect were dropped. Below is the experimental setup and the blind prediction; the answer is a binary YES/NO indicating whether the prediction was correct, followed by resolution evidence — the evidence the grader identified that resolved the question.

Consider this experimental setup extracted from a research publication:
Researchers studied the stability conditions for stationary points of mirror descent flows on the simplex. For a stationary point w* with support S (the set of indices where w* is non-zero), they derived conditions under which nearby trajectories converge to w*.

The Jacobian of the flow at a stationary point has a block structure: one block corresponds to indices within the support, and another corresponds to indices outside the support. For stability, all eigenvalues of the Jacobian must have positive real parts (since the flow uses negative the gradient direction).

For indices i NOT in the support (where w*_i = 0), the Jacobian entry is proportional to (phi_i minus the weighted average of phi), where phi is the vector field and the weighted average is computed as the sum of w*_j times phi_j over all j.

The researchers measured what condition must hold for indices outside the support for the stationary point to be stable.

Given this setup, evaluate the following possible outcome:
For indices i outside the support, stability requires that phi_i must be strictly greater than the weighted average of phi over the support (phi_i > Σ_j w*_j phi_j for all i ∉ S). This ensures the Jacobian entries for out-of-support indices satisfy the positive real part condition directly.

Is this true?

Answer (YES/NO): YES